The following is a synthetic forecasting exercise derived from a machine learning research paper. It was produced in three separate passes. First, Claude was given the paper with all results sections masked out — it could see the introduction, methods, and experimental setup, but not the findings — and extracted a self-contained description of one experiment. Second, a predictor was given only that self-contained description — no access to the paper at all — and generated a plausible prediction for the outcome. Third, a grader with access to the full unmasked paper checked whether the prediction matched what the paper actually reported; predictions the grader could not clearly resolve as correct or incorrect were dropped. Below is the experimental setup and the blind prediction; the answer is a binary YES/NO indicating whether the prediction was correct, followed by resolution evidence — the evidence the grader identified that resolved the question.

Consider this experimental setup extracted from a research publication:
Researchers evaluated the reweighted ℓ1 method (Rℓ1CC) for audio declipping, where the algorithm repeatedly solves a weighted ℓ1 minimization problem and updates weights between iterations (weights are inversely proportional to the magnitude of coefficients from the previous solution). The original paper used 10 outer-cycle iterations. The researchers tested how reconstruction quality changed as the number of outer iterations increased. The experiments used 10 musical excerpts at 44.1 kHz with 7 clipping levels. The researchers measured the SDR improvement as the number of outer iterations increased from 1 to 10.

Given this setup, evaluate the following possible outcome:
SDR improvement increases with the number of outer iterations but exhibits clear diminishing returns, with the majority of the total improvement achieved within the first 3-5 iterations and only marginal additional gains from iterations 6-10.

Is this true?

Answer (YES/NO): NO